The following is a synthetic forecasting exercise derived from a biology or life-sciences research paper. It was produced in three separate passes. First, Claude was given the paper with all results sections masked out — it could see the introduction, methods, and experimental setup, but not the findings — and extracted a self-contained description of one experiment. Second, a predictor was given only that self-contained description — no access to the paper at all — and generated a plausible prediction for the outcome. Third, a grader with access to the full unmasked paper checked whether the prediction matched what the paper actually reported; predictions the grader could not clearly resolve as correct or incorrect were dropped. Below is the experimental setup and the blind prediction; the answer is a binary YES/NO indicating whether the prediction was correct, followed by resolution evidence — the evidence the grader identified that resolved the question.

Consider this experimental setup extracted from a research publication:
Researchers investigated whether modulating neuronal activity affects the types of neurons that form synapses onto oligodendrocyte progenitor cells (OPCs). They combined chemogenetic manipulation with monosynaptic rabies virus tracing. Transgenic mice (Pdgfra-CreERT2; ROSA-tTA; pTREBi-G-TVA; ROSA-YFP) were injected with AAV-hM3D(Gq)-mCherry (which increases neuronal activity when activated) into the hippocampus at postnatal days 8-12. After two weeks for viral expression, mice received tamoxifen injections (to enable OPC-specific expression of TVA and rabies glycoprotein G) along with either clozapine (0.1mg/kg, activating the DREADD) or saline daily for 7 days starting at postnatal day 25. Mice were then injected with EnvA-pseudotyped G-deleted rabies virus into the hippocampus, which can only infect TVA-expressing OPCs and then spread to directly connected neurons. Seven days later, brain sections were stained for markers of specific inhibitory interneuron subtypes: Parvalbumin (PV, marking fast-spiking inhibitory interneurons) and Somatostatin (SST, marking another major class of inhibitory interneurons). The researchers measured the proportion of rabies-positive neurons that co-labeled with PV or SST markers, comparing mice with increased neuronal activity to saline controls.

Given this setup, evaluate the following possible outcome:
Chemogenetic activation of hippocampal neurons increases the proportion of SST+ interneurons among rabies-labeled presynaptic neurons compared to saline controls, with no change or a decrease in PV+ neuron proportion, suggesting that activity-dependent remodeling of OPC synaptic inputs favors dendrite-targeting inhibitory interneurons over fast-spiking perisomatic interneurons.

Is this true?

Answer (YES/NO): NO